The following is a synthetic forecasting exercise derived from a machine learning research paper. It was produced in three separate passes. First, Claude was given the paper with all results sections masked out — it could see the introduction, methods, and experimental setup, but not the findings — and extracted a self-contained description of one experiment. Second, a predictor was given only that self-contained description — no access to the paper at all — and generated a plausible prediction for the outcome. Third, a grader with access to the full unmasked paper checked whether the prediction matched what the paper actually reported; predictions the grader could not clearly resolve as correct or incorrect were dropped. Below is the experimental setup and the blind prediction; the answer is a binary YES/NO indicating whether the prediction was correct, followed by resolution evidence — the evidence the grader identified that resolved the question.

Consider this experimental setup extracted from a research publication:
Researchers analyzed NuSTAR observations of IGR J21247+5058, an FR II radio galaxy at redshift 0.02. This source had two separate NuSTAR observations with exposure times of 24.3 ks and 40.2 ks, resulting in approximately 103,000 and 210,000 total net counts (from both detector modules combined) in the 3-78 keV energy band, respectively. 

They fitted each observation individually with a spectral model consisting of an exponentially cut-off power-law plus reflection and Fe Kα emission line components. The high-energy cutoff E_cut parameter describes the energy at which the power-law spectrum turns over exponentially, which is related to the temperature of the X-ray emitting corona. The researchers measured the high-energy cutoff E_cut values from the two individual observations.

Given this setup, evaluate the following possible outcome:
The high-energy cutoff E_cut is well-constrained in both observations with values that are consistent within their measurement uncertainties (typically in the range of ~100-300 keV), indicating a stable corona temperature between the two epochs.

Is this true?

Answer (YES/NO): YES